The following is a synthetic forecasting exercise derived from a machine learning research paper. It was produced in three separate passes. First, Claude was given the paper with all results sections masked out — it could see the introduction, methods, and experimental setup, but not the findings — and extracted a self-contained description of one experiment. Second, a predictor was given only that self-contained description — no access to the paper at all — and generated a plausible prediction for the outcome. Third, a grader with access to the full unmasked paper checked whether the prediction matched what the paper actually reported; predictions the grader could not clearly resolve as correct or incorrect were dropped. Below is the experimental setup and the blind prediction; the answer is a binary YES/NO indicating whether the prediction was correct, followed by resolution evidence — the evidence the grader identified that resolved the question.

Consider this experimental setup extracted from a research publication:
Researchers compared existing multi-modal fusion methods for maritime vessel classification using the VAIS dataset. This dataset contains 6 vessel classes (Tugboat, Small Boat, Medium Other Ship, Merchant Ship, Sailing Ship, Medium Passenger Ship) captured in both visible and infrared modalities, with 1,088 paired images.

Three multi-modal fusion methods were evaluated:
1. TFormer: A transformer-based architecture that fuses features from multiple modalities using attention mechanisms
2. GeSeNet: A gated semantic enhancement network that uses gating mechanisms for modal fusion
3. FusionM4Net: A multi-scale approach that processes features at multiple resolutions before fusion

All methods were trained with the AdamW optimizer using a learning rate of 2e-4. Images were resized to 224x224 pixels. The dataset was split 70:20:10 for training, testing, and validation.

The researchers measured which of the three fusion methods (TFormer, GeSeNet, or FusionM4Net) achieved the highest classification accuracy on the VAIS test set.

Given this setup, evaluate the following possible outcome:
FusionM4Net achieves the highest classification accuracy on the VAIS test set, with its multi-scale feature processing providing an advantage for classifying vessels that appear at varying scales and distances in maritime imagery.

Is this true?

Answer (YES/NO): NO